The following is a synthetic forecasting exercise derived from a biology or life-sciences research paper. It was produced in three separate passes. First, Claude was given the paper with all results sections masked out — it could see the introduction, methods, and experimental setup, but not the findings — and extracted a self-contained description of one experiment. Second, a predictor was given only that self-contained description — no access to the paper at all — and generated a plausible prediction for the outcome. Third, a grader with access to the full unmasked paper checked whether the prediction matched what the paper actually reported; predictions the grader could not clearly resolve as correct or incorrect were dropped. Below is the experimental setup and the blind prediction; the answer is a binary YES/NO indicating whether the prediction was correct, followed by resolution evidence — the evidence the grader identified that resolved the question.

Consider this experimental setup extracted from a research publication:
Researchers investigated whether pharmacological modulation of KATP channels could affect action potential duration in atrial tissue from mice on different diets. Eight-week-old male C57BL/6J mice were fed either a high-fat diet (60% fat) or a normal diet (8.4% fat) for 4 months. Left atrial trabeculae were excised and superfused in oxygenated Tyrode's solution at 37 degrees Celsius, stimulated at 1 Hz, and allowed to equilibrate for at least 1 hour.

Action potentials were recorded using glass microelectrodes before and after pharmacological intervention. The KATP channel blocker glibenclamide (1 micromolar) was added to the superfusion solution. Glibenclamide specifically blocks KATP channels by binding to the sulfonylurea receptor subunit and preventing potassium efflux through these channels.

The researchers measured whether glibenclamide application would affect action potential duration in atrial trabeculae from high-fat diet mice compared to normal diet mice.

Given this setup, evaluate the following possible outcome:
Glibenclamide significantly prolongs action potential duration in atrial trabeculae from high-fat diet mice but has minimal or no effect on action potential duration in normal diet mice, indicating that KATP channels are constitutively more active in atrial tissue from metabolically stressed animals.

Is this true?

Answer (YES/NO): YES